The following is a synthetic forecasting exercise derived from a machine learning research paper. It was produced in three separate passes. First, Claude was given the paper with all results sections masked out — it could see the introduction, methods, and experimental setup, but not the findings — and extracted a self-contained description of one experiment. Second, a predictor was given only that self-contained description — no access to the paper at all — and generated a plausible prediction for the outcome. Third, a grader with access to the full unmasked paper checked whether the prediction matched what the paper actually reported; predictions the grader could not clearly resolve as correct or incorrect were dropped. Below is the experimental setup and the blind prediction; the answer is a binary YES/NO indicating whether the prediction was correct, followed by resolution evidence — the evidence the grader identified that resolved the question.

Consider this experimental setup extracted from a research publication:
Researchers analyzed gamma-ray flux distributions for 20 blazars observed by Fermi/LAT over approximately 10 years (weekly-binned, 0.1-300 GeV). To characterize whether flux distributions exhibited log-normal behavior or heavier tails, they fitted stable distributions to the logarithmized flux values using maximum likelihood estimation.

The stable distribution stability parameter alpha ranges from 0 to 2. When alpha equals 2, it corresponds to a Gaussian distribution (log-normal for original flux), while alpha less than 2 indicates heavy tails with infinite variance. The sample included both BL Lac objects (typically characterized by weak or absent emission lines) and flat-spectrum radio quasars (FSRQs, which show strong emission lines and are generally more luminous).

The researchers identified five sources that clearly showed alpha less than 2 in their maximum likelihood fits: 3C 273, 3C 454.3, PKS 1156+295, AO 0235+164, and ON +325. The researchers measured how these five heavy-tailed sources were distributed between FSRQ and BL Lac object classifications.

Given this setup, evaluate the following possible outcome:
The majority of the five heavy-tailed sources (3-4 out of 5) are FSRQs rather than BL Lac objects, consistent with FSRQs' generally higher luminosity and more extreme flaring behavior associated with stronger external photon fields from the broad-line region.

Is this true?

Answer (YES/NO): NO